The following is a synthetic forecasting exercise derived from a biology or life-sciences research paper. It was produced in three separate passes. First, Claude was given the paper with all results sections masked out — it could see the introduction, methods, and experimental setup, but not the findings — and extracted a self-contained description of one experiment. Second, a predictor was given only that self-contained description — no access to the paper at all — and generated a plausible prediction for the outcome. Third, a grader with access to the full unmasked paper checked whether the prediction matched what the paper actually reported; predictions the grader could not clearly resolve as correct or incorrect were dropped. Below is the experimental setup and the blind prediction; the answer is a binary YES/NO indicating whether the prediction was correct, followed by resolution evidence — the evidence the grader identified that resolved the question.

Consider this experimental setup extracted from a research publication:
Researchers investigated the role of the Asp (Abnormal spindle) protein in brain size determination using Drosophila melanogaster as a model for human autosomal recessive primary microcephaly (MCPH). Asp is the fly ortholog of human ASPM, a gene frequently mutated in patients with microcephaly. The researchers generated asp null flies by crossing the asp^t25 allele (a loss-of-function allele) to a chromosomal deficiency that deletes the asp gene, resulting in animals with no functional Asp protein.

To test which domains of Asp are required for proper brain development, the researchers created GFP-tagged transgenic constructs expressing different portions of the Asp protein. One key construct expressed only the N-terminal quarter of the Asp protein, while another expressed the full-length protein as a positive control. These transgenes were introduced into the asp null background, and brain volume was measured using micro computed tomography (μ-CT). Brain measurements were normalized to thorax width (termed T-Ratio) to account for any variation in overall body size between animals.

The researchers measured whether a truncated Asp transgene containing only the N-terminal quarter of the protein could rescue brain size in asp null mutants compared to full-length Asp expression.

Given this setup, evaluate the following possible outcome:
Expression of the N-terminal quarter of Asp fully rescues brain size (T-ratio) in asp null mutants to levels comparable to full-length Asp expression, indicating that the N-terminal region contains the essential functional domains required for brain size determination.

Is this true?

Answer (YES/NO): YES